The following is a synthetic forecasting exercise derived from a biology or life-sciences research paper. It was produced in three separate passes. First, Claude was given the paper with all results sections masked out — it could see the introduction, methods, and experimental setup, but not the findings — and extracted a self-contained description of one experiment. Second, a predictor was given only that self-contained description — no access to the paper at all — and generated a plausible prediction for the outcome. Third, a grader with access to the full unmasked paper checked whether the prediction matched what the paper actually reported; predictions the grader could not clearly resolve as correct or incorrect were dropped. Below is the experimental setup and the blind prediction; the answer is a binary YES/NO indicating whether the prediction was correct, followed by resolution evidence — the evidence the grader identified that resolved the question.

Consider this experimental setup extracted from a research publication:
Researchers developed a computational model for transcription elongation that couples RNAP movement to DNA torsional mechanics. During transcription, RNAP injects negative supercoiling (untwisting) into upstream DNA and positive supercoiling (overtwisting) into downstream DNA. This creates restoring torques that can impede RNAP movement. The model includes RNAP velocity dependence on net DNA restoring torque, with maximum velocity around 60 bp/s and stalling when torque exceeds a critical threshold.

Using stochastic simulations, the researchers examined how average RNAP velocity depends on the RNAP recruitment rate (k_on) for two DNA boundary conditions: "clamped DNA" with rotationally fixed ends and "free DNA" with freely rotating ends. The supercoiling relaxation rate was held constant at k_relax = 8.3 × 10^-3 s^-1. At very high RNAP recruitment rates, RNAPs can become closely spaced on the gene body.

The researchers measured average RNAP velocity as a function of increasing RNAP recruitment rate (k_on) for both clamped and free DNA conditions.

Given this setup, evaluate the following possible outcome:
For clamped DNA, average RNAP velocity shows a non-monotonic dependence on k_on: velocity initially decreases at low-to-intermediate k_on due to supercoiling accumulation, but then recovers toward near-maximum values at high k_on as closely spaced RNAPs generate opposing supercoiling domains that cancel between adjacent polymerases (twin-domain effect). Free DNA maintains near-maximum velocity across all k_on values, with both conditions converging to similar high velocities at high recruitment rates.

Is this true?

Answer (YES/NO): NO